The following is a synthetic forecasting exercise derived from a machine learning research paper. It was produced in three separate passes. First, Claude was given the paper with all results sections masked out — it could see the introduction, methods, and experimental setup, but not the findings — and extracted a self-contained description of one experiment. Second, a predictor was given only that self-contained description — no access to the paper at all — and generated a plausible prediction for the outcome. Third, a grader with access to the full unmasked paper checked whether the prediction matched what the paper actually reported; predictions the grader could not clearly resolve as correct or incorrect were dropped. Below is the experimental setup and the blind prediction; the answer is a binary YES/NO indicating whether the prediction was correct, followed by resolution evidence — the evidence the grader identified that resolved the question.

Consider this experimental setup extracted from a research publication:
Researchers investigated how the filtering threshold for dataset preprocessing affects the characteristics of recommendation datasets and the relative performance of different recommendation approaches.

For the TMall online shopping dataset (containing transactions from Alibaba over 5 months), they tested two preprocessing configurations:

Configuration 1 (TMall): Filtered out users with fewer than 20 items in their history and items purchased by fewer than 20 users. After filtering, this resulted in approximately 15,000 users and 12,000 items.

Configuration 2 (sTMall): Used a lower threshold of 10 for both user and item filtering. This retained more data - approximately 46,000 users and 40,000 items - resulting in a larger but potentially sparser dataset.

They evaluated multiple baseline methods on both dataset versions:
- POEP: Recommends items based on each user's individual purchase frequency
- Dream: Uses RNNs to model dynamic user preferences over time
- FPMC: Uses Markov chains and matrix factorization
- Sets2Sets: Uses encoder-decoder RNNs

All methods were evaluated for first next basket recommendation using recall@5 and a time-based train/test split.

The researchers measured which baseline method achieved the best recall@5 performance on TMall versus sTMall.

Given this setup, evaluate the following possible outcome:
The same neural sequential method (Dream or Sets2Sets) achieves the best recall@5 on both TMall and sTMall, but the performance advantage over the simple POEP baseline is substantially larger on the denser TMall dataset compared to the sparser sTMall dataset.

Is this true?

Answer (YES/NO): NO